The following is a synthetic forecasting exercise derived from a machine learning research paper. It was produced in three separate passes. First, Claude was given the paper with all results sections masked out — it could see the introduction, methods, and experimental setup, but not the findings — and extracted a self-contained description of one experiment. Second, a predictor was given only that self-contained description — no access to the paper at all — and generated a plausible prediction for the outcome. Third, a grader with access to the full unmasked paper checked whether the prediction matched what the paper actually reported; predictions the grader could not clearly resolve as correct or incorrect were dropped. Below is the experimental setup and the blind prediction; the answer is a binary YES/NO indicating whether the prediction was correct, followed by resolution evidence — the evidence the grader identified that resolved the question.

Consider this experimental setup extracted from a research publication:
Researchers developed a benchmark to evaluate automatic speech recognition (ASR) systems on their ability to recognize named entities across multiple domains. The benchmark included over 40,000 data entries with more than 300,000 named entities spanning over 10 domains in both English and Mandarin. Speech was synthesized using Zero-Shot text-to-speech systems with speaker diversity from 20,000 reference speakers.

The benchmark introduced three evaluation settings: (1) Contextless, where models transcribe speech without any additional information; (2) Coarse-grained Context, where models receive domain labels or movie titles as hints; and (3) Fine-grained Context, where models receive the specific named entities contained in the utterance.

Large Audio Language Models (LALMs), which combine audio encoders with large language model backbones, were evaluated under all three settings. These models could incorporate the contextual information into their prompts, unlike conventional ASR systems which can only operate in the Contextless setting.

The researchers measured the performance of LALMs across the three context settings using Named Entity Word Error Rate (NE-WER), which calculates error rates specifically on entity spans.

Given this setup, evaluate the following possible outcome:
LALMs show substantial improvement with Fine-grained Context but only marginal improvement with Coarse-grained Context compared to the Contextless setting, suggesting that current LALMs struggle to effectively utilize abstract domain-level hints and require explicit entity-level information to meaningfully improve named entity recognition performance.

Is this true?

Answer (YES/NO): YES